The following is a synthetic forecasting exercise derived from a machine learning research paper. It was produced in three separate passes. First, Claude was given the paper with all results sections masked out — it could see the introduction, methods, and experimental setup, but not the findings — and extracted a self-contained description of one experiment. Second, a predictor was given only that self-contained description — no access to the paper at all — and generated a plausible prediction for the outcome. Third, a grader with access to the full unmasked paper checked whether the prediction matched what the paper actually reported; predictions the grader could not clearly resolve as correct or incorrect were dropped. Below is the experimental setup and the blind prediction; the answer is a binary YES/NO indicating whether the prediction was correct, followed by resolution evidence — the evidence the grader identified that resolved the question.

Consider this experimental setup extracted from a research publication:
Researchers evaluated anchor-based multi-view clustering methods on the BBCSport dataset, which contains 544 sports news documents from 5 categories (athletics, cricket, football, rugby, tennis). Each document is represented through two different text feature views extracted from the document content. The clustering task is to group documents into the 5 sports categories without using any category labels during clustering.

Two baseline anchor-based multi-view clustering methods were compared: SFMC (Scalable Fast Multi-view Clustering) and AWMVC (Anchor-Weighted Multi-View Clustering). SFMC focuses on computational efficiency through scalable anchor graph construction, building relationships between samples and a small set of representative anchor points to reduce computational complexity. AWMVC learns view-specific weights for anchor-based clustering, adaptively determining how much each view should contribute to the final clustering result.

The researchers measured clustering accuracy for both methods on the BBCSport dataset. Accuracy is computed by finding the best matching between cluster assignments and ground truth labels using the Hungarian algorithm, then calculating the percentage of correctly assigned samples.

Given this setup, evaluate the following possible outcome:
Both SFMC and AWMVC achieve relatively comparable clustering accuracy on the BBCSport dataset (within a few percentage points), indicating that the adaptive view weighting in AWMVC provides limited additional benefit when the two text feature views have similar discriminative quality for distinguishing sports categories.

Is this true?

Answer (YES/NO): NO